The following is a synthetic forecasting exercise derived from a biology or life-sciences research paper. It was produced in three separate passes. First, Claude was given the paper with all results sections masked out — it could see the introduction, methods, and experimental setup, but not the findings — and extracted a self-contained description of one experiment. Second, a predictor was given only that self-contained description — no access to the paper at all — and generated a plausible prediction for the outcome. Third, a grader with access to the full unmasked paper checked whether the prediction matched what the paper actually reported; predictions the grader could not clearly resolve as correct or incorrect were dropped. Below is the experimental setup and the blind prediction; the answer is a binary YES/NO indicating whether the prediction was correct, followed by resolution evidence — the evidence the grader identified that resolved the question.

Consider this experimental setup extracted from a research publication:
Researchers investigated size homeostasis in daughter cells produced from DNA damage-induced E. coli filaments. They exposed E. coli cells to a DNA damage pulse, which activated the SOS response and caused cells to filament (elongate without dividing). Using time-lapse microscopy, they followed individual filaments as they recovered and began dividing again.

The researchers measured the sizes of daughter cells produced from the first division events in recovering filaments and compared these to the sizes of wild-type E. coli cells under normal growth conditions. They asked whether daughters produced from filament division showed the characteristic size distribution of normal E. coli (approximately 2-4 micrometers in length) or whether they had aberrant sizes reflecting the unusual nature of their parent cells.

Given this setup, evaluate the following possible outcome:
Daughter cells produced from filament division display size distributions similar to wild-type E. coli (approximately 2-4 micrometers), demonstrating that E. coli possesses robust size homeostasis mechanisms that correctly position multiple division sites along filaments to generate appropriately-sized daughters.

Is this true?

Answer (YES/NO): NO